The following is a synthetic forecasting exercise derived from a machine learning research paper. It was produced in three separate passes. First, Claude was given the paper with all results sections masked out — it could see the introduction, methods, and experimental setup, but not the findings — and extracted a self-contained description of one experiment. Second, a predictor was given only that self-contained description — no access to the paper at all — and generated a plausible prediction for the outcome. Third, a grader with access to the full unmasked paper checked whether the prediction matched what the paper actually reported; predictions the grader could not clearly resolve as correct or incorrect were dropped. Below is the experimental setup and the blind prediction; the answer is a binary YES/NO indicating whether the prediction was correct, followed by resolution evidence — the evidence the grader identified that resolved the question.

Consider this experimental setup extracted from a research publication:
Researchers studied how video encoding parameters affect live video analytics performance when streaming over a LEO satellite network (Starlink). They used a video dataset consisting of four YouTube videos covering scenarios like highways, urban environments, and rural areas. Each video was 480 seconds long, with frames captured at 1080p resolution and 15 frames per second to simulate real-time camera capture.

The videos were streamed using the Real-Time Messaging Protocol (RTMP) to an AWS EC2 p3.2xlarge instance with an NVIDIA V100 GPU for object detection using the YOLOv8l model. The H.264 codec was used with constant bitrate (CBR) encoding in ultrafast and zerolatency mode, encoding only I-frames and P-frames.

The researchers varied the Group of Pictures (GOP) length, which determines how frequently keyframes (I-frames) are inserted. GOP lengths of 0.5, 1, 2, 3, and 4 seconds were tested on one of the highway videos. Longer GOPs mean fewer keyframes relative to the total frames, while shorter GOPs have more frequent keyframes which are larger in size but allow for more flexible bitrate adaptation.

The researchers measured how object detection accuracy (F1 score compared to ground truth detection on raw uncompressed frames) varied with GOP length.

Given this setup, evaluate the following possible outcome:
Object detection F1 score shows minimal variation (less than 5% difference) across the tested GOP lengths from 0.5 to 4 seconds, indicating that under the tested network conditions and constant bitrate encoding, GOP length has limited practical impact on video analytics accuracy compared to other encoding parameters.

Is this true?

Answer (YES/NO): NO